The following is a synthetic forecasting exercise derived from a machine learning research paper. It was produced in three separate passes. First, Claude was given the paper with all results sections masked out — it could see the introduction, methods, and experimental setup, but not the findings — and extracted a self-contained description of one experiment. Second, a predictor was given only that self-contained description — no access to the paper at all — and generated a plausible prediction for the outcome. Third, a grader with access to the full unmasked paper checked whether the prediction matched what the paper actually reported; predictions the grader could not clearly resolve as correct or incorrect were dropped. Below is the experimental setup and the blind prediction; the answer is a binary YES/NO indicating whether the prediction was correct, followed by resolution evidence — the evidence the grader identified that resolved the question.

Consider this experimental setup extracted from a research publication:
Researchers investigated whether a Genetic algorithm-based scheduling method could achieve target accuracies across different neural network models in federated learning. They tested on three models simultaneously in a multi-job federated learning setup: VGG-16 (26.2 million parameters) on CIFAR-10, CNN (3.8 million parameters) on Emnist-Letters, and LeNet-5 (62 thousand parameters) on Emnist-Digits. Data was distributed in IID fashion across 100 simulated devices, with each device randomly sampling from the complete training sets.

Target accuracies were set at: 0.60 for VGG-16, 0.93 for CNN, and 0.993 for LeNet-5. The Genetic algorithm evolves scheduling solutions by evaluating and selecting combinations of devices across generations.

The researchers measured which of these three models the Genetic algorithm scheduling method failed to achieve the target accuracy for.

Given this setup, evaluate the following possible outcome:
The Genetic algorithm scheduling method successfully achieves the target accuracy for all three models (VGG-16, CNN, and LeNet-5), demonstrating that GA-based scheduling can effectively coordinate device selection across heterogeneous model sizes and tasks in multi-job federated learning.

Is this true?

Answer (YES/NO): NO